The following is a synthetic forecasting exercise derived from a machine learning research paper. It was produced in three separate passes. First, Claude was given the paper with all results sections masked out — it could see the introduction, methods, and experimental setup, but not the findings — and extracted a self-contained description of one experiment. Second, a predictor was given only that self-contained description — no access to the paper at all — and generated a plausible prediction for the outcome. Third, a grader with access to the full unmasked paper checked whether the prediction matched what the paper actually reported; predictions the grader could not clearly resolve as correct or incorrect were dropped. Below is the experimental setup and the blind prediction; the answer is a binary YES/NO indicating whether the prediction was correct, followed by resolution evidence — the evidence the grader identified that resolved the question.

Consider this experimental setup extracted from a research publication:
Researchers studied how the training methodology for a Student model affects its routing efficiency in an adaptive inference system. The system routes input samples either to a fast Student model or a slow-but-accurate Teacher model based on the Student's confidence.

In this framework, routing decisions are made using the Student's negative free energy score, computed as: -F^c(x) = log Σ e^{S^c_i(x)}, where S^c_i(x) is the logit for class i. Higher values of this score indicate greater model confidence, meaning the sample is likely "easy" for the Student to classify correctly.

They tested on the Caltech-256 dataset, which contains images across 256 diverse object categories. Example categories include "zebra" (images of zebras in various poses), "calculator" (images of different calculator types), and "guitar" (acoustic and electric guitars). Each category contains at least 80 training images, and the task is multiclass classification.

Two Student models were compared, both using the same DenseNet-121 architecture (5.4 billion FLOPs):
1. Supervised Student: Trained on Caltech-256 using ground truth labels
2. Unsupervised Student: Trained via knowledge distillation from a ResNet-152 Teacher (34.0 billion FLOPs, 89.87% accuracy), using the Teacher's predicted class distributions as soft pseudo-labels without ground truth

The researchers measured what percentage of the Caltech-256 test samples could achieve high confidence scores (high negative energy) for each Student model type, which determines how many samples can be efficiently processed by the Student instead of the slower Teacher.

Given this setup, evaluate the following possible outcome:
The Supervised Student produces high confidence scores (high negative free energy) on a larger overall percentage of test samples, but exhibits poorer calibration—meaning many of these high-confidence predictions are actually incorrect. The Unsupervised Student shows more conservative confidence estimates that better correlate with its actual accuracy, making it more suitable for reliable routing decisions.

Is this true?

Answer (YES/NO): NO